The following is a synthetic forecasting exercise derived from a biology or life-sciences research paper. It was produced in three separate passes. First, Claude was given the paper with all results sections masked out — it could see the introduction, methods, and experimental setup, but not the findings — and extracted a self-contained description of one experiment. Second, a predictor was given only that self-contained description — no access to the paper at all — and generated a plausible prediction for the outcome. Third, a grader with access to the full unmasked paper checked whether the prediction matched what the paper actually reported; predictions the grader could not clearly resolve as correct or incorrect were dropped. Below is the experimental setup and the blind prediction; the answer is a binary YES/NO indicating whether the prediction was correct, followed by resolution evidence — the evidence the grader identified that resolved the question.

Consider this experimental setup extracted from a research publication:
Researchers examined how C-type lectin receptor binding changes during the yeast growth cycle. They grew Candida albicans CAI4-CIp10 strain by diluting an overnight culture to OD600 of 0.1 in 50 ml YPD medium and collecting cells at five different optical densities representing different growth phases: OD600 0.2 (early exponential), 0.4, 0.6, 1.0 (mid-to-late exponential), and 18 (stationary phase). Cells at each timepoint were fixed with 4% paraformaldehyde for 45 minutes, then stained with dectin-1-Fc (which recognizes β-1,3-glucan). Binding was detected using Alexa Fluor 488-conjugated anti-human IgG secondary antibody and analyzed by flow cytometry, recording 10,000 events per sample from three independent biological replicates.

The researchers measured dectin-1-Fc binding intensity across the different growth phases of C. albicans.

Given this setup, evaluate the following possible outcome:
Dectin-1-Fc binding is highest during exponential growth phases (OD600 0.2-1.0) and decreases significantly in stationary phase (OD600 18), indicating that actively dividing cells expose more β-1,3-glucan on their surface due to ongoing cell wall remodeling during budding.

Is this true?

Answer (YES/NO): YES